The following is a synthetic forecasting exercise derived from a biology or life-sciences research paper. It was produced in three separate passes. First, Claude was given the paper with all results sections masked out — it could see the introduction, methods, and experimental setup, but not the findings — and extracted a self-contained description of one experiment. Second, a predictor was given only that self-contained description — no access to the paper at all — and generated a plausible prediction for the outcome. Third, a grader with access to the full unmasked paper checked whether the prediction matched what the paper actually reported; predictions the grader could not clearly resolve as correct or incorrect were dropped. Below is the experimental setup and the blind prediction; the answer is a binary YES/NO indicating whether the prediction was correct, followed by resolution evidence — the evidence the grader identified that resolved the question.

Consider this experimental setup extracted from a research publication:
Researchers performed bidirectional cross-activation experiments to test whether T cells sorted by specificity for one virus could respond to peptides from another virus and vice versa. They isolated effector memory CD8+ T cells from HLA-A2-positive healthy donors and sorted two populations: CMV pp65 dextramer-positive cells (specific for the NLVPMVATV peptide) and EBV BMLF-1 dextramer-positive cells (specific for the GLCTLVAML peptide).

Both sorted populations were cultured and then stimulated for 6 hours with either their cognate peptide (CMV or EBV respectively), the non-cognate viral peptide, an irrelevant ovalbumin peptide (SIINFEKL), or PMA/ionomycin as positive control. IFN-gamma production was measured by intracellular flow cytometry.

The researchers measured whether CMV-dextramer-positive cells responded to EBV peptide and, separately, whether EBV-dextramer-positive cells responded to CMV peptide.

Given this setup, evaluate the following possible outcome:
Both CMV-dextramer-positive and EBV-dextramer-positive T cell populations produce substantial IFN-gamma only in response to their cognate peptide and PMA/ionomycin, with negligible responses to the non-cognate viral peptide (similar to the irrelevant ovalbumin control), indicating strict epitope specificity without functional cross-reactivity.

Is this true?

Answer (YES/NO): NO